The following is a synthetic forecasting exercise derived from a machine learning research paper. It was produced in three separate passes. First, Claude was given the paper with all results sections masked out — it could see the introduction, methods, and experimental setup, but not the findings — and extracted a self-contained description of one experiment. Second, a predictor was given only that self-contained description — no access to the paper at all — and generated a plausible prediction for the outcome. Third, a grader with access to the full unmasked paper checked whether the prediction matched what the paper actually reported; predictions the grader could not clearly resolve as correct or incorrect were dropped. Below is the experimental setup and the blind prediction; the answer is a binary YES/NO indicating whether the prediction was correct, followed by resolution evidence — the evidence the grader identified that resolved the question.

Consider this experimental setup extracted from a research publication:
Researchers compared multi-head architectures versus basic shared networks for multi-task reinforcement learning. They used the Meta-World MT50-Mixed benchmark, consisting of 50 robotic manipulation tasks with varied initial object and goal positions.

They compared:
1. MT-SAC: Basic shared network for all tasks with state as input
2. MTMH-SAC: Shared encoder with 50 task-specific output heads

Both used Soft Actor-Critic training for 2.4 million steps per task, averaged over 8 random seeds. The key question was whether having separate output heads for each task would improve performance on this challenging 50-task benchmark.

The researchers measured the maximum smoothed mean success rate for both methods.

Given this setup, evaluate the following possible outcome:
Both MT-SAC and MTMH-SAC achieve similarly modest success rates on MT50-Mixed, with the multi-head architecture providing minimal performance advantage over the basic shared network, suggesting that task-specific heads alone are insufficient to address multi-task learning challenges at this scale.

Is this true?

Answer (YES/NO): NO